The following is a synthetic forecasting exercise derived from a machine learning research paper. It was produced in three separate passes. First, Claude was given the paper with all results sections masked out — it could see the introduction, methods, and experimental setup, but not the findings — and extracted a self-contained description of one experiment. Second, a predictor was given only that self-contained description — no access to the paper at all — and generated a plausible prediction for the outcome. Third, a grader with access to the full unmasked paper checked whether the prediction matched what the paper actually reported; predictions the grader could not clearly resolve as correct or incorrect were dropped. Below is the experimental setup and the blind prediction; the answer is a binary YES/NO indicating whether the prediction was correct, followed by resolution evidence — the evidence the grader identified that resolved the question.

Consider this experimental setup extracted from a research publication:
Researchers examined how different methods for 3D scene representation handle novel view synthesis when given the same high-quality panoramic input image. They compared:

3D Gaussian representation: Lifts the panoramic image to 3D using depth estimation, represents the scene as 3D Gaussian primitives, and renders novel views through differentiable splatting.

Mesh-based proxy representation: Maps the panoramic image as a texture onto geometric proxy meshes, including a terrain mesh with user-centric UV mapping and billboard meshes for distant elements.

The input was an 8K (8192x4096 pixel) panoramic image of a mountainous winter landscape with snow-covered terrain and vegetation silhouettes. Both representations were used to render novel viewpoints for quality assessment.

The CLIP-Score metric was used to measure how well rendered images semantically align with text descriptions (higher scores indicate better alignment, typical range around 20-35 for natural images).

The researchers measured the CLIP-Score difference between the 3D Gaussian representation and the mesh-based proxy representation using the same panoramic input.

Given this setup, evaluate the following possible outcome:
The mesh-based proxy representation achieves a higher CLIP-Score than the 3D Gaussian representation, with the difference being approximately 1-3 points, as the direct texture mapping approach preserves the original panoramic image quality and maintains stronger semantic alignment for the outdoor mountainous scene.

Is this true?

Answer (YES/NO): NO